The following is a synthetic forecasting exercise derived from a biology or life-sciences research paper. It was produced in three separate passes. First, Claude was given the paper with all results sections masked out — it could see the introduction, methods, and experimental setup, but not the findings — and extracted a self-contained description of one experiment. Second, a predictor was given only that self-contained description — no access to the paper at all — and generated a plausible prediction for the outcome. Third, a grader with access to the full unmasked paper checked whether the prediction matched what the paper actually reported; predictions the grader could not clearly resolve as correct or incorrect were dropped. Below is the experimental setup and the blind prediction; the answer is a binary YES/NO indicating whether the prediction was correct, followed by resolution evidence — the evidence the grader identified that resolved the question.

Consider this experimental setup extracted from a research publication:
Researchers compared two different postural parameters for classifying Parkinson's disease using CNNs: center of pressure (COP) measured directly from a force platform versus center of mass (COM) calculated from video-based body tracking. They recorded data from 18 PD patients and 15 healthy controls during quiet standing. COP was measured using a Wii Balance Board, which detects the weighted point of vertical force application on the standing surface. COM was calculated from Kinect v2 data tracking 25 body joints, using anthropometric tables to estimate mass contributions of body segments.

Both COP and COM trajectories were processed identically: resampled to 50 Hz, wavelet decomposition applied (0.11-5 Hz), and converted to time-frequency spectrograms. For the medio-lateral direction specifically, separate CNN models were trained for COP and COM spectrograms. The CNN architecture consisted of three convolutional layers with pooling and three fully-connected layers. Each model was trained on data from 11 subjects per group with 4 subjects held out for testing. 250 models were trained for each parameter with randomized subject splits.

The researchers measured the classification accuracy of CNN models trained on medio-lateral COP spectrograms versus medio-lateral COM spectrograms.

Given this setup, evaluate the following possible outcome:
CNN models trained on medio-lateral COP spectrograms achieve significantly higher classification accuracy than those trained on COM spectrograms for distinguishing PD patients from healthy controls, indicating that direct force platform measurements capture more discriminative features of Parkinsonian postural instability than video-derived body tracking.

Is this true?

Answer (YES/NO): NO